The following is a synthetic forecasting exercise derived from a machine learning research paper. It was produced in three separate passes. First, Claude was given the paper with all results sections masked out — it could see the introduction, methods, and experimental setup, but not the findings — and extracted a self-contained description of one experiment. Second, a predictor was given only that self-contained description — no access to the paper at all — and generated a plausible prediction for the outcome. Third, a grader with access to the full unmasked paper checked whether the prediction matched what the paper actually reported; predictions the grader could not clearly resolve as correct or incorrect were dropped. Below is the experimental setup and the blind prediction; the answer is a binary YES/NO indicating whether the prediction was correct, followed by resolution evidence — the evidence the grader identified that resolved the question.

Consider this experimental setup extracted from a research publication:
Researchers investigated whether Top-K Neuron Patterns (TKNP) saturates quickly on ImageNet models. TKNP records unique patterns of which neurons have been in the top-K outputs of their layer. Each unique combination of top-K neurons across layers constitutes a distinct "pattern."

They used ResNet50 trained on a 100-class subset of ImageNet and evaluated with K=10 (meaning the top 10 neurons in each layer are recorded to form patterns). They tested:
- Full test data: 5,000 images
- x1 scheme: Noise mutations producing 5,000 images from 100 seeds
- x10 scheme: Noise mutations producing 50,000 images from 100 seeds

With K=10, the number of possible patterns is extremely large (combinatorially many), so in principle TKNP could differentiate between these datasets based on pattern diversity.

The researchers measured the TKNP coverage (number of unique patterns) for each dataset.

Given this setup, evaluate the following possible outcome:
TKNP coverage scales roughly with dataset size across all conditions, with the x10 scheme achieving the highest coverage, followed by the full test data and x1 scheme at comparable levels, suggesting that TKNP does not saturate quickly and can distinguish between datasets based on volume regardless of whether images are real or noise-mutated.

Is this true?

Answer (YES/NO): YES